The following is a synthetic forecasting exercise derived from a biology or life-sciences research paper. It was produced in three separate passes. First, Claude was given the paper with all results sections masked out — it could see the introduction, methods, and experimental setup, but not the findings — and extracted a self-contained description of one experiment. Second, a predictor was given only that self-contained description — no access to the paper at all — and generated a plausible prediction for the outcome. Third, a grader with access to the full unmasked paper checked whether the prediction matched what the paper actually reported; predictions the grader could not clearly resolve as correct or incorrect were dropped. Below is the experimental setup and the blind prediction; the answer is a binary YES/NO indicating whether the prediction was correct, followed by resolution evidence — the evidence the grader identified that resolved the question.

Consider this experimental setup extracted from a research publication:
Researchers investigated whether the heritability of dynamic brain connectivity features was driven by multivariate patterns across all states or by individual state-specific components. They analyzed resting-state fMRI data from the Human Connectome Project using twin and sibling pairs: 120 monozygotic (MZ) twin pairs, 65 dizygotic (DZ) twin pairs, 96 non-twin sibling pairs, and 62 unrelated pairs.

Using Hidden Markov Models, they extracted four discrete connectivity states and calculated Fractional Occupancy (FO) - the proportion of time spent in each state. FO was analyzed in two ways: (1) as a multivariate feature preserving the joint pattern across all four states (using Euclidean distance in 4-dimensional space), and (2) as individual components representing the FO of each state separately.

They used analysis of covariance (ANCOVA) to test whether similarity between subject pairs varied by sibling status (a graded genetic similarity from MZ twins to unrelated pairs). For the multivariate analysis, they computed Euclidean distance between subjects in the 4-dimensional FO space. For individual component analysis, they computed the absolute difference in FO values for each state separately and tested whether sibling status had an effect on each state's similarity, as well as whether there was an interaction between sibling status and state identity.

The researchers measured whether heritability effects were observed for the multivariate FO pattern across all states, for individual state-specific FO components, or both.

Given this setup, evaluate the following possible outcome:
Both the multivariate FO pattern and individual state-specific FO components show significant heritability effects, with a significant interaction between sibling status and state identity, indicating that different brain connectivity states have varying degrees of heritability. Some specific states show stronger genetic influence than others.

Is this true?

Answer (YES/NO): NO